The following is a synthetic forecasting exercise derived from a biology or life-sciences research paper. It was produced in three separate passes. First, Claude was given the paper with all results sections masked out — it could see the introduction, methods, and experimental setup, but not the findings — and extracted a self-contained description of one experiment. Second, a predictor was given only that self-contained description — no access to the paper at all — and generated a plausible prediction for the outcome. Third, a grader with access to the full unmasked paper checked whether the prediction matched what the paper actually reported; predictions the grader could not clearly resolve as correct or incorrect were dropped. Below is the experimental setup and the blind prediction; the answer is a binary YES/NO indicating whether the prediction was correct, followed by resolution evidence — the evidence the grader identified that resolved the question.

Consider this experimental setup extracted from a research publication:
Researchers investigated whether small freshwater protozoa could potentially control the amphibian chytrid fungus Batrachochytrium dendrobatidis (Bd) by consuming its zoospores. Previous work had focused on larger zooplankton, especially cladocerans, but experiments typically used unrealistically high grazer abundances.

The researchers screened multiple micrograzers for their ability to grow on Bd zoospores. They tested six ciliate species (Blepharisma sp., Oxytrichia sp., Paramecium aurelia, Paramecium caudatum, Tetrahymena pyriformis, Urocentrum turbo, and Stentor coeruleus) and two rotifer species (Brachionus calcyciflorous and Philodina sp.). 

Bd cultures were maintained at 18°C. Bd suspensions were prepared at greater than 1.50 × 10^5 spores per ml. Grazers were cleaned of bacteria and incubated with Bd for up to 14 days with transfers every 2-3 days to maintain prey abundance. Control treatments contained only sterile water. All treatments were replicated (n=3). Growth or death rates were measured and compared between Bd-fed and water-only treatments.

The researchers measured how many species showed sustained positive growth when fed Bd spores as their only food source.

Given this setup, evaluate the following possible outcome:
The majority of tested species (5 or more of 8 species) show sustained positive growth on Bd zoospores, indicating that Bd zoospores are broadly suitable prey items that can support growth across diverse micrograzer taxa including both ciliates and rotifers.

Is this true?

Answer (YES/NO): NO